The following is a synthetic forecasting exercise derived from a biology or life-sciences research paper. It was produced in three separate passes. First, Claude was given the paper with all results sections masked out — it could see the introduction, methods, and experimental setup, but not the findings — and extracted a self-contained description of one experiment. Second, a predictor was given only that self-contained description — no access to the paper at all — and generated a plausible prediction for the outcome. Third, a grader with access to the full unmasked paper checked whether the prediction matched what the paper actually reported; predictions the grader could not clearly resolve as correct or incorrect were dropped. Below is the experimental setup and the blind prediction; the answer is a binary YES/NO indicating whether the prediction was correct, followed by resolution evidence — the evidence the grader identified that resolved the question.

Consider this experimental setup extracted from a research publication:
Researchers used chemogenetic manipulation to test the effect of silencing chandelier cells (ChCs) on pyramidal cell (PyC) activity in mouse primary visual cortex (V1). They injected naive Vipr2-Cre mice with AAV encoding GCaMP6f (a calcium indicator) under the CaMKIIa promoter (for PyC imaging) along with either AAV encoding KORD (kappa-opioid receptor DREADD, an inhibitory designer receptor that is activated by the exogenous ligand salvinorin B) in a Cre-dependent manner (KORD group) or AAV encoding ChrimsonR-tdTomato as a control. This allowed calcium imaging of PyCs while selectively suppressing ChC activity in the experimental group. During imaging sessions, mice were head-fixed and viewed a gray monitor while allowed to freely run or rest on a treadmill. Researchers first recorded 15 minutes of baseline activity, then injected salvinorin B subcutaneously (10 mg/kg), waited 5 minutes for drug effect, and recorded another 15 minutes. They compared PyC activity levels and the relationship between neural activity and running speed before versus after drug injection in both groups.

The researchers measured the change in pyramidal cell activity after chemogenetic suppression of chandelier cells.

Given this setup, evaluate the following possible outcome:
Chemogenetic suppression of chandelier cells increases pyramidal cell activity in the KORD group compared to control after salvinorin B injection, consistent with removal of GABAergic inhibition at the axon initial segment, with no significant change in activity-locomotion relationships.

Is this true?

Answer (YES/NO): YES